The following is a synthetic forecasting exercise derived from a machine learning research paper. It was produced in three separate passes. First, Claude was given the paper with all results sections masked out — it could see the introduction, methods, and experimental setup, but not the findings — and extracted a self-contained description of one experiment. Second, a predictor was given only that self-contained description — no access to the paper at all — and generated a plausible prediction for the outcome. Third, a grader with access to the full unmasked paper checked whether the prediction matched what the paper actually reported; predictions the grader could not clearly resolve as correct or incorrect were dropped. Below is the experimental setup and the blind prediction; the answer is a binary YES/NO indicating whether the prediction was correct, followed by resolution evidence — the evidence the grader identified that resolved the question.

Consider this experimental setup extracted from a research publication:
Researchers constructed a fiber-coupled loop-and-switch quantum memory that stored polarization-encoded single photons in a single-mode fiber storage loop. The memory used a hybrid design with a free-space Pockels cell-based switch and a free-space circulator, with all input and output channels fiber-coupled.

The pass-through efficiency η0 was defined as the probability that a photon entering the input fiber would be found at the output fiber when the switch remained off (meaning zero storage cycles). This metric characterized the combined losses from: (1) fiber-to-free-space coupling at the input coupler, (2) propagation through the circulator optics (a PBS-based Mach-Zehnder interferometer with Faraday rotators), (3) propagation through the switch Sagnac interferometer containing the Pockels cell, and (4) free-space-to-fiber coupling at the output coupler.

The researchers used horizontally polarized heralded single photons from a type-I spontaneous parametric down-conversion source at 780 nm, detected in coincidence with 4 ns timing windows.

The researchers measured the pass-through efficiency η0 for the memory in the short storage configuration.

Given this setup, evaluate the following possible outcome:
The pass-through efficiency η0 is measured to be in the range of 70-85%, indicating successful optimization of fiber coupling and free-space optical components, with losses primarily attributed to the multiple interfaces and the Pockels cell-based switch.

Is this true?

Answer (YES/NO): NO